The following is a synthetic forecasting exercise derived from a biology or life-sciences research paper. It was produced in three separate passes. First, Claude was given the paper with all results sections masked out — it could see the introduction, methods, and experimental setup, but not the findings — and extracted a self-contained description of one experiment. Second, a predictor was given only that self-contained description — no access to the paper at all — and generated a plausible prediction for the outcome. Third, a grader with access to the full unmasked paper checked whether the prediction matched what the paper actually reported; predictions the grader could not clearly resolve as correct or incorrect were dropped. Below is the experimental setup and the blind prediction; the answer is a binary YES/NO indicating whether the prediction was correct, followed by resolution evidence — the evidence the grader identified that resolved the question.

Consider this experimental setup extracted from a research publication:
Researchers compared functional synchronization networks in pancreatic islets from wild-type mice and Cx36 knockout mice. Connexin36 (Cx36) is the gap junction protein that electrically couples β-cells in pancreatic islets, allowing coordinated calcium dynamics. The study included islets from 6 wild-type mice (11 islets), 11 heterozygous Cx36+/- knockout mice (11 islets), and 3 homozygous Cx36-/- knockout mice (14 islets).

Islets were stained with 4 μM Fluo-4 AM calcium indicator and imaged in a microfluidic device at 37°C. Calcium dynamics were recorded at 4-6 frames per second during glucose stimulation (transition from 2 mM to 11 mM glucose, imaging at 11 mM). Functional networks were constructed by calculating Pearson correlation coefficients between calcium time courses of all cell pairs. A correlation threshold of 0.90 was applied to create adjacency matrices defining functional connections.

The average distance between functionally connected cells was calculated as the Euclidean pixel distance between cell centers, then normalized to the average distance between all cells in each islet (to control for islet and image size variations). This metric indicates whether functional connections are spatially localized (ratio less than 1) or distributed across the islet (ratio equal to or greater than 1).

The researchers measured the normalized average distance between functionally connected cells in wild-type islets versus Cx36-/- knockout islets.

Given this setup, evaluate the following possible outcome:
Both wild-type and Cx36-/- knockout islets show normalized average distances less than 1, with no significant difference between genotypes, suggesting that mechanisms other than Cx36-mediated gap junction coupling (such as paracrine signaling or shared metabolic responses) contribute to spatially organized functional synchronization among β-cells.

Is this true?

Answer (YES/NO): YES